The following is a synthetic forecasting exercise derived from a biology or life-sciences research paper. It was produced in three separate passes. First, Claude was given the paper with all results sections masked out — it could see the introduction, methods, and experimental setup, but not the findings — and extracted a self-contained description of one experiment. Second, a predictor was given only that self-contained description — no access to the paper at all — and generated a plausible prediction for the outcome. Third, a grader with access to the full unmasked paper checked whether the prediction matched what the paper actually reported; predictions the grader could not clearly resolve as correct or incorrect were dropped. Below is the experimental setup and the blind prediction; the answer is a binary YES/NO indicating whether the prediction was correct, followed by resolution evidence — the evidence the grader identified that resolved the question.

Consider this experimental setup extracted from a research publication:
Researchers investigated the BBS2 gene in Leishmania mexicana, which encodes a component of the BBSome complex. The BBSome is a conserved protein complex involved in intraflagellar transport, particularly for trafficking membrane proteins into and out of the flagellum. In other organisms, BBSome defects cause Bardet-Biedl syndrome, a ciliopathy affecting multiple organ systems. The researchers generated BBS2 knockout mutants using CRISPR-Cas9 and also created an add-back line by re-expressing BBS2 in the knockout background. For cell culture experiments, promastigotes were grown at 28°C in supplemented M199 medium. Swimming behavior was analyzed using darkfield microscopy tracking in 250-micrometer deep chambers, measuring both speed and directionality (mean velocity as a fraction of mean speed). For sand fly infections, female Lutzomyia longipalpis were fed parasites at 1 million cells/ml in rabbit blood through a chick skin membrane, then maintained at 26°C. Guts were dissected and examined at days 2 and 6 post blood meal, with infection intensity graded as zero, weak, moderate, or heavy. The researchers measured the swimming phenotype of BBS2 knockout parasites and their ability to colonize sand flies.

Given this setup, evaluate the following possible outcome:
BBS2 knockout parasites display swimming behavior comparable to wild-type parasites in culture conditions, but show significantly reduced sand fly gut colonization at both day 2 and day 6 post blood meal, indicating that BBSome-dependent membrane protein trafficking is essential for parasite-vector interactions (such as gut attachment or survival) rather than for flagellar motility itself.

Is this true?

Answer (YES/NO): NO